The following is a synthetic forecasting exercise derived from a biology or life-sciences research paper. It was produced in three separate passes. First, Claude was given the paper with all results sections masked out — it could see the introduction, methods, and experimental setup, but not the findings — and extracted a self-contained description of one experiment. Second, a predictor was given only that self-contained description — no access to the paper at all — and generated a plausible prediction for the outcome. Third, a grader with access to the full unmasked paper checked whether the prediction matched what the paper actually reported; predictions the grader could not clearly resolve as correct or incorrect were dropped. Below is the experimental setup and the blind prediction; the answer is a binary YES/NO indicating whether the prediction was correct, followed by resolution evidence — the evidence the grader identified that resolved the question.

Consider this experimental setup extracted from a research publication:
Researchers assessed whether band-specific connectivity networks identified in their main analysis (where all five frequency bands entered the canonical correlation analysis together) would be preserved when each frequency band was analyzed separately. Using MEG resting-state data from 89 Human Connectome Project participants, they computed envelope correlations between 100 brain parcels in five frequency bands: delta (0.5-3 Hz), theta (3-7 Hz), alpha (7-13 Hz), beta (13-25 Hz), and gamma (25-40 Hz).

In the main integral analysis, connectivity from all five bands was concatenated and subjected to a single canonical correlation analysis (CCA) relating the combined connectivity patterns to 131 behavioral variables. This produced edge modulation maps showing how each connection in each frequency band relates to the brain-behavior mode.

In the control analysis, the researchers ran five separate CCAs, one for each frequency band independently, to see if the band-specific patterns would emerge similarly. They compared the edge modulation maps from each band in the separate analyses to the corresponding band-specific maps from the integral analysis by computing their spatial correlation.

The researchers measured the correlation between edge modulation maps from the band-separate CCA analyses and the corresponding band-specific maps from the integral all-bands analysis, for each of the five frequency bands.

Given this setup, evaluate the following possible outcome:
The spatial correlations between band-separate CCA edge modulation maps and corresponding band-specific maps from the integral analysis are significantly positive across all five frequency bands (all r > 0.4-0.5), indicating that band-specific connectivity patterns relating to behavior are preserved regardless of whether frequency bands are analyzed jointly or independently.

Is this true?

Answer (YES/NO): NO